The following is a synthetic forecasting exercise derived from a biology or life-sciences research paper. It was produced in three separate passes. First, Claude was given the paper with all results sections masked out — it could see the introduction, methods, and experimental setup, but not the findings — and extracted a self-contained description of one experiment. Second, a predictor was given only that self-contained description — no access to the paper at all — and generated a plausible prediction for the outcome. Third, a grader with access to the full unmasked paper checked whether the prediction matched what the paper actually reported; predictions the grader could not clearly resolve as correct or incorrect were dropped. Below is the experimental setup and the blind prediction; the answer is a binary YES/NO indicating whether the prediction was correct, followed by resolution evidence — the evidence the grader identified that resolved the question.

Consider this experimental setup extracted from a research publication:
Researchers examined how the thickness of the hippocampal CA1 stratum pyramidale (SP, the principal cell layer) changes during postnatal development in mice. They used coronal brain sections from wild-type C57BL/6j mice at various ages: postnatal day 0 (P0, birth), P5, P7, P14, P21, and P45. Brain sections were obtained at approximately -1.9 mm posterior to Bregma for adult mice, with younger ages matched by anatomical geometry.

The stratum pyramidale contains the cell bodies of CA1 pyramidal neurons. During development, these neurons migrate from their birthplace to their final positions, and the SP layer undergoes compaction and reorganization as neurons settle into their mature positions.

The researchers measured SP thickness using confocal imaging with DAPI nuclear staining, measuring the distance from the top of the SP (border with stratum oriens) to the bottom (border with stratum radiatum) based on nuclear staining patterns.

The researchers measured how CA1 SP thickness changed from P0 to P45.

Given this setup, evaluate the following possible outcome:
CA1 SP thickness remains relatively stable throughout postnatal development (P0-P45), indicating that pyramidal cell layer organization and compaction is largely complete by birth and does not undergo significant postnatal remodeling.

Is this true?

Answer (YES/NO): NO